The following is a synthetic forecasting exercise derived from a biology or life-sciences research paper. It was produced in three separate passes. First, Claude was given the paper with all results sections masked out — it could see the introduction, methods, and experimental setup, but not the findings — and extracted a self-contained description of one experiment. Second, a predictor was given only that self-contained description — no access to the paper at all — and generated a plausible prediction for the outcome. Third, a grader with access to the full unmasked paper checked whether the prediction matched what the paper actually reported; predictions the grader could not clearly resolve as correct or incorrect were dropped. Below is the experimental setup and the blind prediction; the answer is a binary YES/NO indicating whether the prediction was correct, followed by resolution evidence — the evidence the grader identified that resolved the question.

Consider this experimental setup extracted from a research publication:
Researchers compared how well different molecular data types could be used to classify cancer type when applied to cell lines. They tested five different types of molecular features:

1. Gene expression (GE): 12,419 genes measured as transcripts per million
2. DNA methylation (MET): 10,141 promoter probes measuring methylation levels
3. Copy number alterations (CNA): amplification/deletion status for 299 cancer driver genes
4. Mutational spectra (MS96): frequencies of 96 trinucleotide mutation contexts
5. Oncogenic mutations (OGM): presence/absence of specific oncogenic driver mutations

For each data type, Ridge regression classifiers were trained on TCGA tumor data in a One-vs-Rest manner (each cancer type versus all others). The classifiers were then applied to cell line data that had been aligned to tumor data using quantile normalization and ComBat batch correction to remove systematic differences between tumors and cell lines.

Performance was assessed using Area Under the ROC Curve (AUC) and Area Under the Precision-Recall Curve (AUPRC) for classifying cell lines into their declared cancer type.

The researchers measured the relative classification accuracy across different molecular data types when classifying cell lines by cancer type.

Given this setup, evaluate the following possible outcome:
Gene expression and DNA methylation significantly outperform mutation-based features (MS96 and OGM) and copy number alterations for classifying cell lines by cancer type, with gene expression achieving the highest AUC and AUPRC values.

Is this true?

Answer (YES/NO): YES